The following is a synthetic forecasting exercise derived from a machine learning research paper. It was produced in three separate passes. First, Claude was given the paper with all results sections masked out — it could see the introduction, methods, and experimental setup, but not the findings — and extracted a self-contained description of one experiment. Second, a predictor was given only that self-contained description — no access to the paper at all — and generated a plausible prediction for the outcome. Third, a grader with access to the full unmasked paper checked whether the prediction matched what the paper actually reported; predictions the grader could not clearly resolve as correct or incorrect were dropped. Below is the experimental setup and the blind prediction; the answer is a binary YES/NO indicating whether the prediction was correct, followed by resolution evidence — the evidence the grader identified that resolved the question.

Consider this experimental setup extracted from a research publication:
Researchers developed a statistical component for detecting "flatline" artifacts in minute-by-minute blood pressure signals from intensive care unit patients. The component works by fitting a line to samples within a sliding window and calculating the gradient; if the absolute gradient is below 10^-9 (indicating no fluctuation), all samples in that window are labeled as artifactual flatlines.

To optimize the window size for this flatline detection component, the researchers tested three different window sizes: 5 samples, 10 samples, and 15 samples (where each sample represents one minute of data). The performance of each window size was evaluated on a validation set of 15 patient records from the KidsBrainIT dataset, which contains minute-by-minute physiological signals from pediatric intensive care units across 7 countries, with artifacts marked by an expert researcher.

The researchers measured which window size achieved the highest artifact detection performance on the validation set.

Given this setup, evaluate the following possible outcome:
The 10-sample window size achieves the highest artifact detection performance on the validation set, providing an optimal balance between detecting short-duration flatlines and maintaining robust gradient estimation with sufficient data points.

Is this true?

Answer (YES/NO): YES